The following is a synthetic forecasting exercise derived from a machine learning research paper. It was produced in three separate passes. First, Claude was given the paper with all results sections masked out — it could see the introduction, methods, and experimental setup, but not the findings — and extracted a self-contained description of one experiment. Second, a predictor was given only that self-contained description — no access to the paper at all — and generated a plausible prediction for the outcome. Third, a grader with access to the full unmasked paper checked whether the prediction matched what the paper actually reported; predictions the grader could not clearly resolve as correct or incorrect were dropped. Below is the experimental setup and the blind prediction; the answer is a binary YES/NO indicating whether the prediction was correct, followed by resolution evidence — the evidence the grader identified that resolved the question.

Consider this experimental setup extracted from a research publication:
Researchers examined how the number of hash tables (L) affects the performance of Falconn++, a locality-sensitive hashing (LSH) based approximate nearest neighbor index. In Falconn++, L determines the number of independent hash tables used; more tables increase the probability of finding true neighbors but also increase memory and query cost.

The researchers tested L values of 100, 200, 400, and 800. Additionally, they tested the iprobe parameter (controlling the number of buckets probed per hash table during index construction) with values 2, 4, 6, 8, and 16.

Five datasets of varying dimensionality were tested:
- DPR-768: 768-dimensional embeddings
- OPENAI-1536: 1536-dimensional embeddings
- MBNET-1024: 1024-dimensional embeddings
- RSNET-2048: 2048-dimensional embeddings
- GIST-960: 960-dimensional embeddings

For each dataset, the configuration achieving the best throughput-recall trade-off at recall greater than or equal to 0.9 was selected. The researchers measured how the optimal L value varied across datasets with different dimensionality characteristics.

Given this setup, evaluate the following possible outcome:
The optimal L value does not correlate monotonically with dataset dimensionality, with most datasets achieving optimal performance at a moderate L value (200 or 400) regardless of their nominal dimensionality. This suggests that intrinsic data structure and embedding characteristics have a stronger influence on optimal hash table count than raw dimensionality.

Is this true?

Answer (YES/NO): YES